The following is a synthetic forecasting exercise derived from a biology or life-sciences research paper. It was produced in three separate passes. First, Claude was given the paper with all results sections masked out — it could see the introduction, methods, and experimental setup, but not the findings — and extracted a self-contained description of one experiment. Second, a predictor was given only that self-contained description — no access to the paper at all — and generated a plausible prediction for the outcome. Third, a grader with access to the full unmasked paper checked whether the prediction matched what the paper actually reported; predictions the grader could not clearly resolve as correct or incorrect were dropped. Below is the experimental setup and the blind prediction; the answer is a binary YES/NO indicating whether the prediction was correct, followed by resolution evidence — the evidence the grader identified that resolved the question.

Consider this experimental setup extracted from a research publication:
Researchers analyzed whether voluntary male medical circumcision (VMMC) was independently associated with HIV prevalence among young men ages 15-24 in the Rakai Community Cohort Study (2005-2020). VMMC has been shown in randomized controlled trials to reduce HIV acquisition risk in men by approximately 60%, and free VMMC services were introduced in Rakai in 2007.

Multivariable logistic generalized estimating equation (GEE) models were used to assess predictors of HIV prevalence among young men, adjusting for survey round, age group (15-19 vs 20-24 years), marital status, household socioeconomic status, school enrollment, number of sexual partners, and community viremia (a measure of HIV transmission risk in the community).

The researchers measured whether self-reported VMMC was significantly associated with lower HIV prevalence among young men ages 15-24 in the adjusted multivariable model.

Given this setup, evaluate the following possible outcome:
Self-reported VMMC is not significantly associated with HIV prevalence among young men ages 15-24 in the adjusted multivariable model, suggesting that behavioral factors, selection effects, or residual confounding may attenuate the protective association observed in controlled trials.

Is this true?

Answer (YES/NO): NO